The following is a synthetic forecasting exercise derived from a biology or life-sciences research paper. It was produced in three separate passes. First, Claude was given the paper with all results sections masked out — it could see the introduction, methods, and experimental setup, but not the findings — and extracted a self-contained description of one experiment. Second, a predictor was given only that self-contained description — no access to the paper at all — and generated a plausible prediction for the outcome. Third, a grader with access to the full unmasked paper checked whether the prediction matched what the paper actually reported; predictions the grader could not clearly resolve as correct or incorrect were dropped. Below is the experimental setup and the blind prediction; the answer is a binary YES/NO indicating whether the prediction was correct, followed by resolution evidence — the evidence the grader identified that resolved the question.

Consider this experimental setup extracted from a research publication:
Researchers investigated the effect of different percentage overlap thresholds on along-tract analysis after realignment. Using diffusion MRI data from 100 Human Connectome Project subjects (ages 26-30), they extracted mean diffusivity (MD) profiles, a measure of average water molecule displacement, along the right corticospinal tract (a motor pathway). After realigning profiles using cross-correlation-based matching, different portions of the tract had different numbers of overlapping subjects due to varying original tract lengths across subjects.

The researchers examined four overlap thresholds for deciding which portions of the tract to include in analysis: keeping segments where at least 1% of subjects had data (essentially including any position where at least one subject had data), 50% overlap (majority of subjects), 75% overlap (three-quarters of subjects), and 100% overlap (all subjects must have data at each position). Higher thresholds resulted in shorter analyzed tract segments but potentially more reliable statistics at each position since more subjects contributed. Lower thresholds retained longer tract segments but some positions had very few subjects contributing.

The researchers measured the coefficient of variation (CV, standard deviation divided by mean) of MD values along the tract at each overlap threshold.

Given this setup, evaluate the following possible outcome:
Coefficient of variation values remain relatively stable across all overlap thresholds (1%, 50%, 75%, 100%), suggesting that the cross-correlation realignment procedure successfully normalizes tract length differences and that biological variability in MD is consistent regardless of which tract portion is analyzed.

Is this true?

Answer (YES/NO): NO